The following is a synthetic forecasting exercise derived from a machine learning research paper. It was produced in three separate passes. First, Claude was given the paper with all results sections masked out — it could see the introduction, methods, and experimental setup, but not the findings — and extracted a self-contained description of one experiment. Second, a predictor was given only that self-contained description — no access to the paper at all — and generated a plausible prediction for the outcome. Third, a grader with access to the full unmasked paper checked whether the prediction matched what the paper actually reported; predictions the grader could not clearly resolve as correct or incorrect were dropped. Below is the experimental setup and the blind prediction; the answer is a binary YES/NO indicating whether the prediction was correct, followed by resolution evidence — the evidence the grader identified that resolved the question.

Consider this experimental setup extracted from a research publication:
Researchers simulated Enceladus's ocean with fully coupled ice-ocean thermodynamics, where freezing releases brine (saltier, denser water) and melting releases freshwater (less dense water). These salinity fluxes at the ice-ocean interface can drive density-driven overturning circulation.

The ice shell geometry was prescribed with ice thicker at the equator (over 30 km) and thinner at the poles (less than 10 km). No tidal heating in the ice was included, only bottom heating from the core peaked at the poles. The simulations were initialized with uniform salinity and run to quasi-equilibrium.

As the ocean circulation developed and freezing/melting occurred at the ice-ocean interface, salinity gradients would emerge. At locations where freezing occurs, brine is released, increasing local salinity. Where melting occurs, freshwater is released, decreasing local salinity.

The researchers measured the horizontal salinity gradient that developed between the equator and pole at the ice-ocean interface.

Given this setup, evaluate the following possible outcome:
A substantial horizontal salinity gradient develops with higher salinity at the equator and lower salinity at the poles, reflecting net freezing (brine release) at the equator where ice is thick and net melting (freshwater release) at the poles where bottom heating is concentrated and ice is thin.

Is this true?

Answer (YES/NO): NO